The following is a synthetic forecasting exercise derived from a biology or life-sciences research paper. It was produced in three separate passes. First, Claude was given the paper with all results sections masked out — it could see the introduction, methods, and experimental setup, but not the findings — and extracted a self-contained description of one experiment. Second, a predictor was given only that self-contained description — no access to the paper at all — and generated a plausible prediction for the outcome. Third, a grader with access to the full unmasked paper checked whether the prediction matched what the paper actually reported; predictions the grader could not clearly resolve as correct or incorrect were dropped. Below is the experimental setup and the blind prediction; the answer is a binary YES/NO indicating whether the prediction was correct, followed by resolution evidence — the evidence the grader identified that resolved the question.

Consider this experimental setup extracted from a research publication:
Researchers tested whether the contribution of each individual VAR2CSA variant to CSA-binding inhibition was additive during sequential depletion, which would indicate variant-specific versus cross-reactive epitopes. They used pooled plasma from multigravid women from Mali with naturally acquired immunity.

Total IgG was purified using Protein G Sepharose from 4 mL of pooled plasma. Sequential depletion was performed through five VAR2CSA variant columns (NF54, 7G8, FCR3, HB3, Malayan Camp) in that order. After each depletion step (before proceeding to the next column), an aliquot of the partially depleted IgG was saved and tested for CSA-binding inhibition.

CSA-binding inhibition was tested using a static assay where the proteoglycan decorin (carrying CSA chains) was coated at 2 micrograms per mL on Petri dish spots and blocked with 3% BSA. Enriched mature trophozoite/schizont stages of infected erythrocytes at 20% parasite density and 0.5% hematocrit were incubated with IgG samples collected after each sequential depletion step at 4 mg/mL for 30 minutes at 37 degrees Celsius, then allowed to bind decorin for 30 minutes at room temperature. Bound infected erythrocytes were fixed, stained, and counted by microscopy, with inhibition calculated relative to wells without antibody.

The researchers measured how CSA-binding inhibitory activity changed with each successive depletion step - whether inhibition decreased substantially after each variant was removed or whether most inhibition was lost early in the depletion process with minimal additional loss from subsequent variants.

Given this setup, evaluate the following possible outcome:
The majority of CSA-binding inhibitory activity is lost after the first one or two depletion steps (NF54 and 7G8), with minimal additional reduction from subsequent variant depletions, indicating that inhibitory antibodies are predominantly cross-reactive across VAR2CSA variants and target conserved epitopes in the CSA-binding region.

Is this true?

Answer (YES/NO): YES